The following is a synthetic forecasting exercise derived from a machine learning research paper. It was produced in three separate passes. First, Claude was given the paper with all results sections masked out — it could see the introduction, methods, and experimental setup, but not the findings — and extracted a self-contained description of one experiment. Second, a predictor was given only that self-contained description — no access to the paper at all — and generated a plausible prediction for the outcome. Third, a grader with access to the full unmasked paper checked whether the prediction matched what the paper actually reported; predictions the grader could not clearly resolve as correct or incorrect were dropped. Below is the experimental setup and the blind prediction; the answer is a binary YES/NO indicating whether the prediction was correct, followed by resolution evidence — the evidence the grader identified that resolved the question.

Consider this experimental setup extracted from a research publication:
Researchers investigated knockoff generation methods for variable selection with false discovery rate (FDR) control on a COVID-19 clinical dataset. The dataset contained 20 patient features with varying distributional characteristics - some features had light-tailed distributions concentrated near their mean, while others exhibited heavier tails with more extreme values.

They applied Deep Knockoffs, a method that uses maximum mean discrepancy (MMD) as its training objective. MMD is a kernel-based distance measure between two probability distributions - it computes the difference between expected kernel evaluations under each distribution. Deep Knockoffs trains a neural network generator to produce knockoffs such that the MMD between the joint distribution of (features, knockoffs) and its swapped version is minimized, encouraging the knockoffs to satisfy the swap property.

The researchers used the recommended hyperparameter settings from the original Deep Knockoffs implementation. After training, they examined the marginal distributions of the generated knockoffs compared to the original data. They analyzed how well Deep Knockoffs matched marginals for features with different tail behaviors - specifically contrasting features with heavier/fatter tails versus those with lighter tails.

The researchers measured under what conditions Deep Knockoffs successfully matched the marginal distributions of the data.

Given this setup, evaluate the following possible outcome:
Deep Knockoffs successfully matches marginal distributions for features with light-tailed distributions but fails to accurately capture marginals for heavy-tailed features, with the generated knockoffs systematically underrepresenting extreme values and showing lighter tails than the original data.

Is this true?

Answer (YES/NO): NO